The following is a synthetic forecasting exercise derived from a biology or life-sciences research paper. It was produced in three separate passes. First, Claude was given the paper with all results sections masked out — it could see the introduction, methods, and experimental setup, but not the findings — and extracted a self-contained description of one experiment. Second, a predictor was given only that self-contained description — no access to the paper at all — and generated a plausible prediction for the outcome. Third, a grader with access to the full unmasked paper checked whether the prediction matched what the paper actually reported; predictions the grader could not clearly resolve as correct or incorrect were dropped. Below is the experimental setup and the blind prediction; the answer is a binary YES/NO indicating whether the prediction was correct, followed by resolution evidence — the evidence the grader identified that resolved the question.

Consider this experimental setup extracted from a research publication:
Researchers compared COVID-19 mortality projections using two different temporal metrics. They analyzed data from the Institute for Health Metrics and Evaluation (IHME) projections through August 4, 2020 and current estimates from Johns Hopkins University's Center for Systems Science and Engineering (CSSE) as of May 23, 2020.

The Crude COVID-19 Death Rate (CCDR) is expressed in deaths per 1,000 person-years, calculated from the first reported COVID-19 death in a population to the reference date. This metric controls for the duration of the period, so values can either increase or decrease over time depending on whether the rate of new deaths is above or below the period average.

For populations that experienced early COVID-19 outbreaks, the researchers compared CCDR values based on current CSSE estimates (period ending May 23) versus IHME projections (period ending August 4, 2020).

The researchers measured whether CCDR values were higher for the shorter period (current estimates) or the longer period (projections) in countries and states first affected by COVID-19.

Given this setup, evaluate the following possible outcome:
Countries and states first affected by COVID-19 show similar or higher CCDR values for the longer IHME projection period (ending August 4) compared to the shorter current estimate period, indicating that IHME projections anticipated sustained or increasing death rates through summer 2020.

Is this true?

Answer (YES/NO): NO